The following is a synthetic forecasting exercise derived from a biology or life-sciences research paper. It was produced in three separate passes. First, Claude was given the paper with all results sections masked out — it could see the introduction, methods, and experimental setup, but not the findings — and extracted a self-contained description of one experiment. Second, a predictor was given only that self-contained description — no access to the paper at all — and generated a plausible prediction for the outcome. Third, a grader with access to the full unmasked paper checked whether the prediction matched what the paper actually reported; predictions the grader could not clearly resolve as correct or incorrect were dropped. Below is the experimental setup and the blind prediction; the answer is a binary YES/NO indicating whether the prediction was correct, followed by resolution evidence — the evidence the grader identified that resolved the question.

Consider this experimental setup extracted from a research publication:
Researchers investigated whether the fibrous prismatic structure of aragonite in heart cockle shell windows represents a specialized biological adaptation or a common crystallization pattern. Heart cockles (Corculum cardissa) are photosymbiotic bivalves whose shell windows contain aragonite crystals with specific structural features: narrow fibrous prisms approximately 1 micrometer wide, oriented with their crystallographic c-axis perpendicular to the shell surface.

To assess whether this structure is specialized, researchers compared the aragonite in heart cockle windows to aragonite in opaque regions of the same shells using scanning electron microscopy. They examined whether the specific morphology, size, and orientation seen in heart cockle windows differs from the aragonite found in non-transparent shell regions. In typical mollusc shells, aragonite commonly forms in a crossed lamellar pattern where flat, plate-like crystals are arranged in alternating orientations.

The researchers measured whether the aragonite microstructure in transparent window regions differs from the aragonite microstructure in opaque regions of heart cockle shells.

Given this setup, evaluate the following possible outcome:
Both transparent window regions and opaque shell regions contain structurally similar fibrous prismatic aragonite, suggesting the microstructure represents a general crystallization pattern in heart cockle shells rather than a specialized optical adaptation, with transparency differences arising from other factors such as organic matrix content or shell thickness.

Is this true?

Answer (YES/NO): NO